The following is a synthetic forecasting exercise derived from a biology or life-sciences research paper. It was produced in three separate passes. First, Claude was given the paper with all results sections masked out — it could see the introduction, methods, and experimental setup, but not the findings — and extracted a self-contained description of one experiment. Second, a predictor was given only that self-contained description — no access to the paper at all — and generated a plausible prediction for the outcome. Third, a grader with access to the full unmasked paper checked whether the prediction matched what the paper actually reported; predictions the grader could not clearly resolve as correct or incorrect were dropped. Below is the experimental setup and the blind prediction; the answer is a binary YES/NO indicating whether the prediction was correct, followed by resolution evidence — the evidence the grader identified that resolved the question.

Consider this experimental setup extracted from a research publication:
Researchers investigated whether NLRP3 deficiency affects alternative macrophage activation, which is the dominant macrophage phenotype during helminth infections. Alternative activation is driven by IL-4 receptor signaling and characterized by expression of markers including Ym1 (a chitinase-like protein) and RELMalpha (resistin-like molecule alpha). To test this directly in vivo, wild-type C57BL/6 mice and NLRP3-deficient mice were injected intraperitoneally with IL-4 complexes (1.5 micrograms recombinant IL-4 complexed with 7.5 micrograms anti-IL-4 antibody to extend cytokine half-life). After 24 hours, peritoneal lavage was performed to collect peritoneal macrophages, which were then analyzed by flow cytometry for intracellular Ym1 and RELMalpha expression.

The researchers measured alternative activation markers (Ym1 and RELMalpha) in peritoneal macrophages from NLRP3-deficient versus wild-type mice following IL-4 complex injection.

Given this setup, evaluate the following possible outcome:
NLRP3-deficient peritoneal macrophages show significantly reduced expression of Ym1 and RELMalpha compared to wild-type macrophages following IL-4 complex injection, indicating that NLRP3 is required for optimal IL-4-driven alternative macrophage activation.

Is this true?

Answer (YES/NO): NO